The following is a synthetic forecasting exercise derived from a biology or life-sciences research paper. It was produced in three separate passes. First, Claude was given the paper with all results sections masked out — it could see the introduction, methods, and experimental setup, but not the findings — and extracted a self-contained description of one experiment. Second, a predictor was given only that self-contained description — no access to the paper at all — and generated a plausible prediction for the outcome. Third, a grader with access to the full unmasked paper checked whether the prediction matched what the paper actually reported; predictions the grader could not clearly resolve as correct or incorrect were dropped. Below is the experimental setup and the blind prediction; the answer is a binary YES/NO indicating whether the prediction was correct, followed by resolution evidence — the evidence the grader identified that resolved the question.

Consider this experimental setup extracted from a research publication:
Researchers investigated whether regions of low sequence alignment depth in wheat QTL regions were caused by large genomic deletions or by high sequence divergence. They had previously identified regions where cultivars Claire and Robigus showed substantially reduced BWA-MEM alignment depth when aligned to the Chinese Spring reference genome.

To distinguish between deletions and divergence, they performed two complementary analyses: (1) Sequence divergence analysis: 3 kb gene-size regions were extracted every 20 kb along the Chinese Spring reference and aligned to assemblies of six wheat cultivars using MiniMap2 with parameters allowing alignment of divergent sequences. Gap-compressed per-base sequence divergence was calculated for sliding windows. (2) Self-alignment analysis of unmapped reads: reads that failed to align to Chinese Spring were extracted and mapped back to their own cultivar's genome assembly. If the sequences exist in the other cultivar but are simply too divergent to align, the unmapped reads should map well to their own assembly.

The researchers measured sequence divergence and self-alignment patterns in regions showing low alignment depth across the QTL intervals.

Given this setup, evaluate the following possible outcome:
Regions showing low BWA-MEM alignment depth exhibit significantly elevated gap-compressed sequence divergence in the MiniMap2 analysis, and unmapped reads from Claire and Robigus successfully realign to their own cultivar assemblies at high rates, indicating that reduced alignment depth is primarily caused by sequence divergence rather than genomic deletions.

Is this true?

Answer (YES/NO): YES